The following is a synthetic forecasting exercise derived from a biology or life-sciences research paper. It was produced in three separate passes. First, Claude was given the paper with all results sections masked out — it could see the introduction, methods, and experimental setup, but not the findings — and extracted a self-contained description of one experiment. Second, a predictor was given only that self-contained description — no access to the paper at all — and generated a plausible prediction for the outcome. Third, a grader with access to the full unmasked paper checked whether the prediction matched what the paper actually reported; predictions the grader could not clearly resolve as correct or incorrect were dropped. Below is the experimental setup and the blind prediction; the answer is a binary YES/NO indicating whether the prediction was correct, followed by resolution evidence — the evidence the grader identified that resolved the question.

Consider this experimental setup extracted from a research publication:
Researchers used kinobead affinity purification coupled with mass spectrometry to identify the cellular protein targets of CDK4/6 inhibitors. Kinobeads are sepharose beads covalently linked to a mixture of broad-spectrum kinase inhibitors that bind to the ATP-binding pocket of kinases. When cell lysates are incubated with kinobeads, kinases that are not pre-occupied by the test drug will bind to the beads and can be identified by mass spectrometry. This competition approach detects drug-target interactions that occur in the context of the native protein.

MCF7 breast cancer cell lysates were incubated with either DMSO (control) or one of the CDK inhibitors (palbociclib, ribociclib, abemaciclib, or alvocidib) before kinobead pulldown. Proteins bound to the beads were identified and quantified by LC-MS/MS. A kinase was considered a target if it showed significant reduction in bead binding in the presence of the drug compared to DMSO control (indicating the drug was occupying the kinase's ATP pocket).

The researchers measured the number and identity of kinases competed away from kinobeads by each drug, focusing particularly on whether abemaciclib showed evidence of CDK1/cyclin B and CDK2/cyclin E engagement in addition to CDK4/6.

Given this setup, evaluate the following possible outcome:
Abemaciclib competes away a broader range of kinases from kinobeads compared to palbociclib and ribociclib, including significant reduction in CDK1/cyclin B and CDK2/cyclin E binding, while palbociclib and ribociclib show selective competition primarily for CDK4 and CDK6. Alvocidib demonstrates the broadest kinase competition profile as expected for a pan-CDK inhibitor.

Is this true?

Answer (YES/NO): YES